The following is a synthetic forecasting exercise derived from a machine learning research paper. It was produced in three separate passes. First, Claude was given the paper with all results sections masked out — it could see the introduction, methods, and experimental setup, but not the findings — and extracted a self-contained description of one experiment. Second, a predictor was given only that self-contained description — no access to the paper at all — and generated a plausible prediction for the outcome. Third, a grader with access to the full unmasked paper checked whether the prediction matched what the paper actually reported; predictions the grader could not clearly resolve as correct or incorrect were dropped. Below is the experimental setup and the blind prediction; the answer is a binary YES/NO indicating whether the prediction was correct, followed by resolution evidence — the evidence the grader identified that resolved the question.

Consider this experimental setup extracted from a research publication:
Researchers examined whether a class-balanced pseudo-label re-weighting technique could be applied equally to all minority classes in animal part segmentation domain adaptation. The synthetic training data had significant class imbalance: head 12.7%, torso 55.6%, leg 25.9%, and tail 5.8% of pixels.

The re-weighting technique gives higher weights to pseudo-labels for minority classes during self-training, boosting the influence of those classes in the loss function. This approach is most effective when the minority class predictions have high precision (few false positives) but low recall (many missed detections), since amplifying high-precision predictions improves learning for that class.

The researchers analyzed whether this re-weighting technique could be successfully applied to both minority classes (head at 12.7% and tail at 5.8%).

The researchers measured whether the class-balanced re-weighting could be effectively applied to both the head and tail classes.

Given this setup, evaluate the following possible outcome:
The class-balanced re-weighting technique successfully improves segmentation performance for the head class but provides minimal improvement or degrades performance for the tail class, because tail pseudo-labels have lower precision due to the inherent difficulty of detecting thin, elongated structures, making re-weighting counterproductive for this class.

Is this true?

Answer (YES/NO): YES